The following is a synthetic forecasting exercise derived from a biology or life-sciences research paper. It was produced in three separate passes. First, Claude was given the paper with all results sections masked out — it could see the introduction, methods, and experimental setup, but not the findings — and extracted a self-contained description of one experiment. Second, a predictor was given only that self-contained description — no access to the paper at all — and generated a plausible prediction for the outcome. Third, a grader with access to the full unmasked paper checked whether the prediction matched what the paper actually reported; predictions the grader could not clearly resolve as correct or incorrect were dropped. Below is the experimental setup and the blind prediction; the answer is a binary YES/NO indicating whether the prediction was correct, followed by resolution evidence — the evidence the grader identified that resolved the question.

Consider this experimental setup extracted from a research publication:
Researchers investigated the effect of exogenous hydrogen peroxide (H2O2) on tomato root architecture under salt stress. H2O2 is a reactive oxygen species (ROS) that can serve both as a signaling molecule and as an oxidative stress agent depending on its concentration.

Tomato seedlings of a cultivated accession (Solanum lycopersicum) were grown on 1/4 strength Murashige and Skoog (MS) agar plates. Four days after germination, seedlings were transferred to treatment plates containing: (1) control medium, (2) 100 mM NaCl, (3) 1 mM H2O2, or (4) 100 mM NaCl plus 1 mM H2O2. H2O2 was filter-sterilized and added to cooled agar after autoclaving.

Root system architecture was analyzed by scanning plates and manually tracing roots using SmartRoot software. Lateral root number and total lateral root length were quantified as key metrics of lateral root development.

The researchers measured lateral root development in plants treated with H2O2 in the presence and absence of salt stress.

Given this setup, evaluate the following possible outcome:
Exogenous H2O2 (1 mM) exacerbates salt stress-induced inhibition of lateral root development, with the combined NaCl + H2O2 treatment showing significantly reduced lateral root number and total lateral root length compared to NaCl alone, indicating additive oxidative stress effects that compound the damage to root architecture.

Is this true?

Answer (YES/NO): NO